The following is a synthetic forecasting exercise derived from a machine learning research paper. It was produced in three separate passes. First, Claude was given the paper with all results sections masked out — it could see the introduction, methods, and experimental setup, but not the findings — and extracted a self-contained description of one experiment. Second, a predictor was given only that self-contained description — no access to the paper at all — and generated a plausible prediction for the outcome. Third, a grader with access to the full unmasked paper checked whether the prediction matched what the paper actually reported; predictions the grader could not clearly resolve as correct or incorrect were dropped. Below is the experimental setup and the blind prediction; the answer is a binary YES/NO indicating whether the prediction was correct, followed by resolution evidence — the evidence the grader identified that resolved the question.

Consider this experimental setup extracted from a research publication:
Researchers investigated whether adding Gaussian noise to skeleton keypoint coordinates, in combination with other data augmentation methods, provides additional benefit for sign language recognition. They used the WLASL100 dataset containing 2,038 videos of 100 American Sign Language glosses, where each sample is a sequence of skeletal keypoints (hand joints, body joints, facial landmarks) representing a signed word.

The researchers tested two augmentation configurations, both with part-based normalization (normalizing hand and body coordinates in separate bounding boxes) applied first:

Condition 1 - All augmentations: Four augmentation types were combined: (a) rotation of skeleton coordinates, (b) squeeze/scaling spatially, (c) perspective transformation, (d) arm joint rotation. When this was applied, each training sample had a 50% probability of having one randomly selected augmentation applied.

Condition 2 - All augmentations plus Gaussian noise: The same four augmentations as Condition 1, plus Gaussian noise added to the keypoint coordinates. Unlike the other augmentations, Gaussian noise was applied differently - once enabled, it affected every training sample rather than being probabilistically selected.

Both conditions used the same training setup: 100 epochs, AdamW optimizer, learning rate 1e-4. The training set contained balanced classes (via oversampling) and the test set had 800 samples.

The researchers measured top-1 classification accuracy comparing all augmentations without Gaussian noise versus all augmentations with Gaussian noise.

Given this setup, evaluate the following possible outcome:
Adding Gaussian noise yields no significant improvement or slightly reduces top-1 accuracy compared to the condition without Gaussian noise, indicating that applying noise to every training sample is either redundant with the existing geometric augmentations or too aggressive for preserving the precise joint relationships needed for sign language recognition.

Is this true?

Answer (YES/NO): NO